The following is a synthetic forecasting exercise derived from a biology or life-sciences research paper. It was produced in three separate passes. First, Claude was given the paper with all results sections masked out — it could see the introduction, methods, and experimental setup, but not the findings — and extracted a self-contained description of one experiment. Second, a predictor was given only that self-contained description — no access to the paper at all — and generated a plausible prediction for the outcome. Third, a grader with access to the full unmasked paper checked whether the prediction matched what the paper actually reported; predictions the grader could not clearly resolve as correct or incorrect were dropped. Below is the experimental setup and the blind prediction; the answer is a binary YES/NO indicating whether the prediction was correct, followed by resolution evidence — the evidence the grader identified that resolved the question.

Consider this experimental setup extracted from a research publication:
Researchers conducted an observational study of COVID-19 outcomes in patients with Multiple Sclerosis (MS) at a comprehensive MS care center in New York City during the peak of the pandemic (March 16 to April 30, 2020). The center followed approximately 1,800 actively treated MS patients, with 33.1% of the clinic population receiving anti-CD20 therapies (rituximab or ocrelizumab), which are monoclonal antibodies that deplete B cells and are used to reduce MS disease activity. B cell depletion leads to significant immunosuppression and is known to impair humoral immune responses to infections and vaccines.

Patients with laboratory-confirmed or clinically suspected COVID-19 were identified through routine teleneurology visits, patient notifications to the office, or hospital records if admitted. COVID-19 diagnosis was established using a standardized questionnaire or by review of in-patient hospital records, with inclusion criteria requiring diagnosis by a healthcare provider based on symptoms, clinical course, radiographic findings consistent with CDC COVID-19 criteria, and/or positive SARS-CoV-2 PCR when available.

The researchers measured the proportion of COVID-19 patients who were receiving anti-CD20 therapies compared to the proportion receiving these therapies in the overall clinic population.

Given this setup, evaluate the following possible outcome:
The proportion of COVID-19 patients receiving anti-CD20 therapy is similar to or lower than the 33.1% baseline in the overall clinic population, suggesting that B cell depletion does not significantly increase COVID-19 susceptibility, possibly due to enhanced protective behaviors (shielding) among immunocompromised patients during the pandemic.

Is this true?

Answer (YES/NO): NO